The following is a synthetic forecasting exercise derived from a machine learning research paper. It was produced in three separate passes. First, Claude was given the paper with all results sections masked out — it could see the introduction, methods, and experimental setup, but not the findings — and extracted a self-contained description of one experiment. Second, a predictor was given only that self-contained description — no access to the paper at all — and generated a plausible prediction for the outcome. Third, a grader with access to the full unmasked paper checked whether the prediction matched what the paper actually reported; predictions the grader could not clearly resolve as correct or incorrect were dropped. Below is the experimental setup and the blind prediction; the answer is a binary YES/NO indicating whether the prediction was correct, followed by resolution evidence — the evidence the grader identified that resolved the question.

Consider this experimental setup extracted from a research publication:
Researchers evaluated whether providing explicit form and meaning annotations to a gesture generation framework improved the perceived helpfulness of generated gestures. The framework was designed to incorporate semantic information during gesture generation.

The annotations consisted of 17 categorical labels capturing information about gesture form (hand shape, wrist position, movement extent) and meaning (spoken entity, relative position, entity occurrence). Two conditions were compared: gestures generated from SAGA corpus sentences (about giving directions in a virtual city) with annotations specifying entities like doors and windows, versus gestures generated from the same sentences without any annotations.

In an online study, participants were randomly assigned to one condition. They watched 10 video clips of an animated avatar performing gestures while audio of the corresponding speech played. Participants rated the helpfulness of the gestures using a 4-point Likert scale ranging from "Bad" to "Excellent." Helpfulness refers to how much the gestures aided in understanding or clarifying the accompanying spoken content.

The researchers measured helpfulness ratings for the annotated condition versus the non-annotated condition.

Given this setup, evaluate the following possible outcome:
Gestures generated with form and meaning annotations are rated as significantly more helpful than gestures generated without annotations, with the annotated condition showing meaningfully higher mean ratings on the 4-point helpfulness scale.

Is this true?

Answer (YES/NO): NO